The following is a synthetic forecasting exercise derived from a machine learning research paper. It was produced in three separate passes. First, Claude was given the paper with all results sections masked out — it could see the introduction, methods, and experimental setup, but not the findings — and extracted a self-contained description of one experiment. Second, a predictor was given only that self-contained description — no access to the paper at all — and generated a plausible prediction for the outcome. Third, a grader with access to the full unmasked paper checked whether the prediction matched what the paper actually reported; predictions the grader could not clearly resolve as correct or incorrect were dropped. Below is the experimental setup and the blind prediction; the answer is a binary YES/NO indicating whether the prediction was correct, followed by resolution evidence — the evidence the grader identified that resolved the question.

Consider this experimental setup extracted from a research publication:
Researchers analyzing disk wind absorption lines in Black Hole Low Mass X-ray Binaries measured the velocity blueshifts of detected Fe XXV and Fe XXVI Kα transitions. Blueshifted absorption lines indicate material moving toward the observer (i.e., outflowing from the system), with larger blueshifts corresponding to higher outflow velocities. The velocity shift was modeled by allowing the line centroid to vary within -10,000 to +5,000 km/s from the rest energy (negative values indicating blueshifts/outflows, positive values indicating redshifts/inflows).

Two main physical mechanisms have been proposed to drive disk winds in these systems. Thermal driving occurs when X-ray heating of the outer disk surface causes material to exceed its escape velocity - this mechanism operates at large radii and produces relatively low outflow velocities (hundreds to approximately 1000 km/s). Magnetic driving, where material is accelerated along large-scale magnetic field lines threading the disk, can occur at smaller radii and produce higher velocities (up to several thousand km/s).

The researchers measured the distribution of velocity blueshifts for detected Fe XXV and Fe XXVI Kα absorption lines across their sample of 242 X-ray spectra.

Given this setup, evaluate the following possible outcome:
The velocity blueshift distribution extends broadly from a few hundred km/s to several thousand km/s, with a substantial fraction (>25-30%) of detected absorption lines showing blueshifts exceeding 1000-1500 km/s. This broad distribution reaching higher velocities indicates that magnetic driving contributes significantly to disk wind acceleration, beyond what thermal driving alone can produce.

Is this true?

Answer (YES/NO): NO